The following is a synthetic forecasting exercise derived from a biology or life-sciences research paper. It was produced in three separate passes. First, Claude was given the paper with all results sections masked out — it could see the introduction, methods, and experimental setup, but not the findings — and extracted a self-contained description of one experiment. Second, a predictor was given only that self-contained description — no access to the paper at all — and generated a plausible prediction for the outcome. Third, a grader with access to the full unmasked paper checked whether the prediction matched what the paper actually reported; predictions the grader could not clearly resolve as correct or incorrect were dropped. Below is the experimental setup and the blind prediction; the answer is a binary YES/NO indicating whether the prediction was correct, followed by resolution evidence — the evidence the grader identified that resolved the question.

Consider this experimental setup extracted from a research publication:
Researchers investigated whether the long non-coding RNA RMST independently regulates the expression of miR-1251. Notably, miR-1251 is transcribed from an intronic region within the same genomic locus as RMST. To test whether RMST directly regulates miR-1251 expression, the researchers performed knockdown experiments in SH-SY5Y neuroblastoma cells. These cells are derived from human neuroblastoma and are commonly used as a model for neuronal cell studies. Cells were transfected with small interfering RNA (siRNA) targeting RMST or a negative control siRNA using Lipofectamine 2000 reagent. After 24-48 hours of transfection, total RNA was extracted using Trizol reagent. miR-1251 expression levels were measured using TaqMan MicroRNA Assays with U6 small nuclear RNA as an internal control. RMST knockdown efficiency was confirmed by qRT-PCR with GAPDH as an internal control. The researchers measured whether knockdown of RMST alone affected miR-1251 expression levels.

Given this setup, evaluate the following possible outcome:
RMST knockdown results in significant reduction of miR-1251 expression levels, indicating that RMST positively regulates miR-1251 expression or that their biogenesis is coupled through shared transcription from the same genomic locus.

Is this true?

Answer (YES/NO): NO